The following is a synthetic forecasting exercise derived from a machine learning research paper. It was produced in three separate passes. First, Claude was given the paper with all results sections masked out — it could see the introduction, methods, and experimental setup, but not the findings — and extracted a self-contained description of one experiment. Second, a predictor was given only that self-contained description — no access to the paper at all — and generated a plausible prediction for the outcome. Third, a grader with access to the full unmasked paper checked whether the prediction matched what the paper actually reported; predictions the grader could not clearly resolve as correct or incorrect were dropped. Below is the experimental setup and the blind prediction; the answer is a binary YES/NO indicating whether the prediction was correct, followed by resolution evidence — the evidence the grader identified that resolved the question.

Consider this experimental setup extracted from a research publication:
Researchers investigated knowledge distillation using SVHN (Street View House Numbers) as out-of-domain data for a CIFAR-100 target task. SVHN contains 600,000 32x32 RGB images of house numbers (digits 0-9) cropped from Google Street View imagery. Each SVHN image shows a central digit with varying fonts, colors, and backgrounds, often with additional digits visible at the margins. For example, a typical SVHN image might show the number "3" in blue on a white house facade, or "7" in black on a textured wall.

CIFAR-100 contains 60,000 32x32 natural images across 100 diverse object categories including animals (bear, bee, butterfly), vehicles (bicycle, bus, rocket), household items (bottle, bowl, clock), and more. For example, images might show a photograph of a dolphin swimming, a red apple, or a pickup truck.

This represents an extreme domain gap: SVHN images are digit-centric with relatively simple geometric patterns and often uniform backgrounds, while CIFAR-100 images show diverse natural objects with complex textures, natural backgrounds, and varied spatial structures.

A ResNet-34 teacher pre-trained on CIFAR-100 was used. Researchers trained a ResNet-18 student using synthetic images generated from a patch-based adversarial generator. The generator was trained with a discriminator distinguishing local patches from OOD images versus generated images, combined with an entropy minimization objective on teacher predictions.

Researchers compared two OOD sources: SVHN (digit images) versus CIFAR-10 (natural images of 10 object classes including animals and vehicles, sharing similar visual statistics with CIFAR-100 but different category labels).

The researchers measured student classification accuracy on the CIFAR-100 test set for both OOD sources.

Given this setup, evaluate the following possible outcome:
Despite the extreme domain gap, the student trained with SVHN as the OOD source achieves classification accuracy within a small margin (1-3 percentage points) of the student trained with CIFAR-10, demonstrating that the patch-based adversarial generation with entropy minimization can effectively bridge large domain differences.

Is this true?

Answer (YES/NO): NO